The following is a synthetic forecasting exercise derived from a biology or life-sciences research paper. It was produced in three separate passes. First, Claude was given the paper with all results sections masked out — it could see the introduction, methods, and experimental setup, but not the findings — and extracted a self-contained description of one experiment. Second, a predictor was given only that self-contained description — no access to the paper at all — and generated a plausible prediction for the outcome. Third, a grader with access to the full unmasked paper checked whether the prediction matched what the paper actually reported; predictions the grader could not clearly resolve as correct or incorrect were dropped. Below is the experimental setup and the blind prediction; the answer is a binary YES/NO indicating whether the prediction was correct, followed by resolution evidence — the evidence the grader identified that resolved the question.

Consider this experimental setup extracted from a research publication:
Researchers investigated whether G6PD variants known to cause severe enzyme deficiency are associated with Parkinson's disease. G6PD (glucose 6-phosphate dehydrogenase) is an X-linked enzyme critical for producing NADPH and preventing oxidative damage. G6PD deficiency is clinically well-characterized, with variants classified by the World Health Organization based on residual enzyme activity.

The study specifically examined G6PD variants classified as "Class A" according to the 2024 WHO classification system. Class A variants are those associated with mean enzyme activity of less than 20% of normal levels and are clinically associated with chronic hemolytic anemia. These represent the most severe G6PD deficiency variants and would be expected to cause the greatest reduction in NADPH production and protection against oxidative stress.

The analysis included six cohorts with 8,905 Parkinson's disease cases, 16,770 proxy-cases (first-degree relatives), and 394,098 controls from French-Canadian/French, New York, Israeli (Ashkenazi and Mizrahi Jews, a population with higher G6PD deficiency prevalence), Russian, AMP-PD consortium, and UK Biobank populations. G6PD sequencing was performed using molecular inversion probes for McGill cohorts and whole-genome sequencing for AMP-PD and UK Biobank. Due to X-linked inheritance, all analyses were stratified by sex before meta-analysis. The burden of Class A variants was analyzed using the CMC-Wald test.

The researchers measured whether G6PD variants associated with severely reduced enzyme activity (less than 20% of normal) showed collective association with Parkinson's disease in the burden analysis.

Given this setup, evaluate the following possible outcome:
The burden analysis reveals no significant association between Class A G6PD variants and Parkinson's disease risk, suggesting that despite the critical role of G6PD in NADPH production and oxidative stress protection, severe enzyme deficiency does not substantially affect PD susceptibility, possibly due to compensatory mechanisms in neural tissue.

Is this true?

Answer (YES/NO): YES